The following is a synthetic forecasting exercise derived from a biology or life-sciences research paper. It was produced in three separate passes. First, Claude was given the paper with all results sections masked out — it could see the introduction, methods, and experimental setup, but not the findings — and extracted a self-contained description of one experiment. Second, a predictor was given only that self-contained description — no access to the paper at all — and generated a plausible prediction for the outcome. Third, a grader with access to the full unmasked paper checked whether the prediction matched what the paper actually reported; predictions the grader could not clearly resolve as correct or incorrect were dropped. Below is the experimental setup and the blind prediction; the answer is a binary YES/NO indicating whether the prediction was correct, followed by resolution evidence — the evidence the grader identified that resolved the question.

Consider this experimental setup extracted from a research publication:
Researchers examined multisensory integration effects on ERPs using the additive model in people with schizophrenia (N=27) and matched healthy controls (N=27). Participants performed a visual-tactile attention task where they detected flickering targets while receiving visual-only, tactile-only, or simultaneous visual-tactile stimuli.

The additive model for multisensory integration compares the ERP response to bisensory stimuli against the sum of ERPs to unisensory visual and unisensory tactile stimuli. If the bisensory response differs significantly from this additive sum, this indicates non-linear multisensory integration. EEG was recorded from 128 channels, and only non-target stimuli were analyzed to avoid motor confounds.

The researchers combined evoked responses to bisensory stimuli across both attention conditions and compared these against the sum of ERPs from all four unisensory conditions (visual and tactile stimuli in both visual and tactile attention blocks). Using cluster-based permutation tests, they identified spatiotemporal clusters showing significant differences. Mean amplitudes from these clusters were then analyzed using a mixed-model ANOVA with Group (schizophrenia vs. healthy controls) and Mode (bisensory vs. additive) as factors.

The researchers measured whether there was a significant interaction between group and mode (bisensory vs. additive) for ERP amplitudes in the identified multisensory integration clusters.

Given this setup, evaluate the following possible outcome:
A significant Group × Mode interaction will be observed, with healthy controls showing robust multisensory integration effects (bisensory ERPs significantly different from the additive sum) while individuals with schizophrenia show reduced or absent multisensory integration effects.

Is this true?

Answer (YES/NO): NO